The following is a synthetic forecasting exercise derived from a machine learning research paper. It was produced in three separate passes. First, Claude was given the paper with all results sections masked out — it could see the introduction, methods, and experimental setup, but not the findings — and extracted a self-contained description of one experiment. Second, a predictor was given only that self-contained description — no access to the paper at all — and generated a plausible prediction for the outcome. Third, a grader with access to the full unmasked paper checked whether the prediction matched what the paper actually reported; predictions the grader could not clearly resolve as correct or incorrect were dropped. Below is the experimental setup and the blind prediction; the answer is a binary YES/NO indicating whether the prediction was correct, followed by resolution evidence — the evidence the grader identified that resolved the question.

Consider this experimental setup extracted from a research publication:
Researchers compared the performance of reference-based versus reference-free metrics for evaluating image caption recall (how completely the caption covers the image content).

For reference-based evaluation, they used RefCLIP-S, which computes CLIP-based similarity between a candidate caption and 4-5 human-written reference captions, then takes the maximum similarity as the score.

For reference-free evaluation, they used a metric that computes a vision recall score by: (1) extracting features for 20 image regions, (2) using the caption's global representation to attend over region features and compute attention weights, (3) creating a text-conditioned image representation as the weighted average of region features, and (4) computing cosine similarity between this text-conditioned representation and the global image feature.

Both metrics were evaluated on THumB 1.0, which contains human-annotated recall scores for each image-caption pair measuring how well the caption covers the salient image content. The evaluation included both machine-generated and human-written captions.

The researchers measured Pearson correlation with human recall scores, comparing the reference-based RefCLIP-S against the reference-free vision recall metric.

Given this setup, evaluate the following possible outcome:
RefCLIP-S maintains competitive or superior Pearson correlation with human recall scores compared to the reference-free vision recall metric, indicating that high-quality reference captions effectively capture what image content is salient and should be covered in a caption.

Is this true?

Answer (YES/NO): NO